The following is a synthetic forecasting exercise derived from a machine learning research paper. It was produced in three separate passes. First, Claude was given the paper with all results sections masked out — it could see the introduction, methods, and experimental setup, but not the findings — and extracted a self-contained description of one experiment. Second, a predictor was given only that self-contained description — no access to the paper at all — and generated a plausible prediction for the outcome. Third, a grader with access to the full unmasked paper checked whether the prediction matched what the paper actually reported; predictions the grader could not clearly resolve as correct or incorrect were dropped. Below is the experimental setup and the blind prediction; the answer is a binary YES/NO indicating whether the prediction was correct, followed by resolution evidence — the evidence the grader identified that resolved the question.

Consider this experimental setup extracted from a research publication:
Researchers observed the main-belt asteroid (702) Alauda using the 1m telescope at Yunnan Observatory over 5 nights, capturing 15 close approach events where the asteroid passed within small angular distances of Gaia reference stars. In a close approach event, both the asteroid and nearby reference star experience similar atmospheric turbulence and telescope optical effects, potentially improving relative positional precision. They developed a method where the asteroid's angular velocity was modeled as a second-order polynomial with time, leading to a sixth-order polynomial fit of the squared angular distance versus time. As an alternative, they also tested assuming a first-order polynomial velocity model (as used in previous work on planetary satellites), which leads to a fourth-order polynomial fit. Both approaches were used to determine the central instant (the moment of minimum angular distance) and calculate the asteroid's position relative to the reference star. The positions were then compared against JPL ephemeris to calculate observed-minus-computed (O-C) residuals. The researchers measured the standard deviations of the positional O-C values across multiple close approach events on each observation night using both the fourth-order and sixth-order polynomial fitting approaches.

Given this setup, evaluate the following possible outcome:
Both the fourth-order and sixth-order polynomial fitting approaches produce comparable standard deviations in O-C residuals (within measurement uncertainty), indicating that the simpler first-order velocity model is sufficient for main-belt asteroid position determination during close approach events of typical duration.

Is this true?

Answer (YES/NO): NO